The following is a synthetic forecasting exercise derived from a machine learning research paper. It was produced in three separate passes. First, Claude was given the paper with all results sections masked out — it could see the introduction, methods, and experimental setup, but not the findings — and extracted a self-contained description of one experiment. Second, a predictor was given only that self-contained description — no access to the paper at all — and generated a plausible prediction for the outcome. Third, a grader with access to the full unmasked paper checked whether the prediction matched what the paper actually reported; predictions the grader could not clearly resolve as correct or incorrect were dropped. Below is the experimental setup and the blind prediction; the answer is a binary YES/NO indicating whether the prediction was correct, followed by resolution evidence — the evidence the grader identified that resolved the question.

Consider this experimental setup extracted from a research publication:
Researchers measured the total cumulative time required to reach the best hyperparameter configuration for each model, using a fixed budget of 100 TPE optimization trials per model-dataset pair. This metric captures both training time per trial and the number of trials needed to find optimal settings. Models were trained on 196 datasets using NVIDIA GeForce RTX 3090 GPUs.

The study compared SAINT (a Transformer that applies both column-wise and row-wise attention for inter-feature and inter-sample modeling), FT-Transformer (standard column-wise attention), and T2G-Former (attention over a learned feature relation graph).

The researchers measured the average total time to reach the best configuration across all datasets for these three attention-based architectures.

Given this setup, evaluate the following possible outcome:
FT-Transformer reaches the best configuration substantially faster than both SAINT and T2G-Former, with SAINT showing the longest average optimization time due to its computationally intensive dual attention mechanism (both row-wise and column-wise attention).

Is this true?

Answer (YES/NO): YES